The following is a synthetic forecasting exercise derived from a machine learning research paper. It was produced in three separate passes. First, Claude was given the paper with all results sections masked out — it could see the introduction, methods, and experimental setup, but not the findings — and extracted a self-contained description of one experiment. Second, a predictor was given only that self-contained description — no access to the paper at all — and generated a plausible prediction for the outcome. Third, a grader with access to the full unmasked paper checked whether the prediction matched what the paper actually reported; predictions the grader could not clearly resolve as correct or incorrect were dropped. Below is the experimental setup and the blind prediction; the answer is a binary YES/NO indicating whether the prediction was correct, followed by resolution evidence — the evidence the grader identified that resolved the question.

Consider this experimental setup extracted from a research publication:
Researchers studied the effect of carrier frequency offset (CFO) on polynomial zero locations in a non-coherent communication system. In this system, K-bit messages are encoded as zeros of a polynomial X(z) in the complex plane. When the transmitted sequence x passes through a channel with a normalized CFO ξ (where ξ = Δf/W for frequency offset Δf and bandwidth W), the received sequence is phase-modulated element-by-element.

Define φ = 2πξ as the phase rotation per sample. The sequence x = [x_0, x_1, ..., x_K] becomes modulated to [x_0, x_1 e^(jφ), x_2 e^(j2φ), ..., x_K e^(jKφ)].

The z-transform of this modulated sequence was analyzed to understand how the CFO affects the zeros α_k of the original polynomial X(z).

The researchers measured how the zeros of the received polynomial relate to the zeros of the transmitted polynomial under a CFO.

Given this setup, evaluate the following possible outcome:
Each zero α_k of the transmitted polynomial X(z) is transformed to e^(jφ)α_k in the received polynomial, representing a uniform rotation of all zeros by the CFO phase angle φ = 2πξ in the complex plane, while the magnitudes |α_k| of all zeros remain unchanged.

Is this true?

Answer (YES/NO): NO